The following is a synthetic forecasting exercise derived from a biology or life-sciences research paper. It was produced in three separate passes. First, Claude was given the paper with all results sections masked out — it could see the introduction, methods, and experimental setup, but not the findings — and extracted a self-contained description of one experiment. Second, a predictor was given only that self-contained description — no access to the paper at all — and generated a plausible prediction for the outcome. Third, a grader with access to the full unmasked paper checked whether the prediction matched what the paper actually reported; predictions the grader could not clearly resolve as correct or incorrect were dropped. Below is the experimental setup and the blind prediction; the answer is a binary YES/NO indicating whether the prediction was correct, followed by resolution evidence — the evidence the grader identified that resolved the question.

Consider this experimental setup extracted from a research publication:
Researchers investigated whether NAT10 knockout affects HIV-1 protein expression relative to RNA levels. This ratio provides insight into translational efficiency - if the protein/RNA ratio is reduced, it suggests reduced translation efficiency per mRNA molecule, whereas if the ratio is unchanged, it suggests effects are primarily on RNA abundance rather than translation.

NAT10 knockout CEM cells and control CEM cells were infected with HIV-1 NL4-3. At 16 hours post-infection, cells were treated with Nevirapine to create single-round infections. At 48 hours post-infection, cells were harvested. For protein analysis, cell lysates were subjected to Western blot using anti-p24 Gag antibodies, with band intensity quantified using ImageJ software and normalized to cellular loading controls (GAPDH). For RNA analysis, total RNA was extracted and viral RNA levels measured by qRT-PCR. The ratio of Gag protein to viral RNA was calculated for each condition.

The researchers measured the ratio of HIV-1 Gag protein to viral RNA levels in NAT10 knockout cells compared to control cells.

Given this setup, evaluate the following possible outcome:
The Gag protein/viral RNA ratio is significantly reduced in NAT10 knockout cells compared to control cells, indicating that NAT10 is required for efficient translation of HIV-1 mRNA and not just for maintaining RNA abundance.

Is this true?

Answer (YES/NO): NO